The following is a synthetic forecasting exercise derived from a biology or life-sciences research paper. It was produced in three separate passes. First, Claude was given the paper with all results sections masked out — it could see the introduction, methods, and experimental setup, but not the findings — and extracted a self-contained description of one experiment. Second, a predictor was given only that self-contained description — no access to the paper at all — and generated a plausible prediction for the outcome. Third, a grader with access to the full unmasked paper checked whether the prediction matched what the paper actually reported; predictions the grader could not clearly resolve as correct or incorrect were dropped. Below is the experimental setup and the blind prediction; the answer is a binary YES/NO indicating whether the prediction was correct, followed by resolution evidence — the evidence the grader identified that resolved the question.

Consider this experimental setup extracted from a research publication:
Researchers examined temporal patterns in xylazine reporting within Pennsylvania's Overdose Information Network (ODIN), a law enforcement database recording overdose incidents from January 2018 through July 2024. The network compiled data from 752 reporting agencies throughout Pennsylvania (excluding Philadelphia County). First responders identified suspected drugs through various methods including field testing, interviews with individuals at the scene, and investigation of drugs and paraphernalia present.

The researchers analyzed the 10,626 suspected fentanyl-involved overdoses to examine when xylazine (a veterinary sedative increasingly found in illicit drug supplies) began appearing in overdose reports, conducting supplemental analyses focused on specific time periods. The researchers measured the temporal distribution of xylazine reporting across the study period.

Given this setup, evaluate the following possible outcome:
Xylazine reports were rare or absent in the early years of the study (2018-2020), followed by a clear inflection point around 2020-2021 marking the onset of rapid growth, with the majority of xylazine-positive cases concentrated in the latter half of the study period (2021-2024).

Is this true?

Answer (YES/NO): YES